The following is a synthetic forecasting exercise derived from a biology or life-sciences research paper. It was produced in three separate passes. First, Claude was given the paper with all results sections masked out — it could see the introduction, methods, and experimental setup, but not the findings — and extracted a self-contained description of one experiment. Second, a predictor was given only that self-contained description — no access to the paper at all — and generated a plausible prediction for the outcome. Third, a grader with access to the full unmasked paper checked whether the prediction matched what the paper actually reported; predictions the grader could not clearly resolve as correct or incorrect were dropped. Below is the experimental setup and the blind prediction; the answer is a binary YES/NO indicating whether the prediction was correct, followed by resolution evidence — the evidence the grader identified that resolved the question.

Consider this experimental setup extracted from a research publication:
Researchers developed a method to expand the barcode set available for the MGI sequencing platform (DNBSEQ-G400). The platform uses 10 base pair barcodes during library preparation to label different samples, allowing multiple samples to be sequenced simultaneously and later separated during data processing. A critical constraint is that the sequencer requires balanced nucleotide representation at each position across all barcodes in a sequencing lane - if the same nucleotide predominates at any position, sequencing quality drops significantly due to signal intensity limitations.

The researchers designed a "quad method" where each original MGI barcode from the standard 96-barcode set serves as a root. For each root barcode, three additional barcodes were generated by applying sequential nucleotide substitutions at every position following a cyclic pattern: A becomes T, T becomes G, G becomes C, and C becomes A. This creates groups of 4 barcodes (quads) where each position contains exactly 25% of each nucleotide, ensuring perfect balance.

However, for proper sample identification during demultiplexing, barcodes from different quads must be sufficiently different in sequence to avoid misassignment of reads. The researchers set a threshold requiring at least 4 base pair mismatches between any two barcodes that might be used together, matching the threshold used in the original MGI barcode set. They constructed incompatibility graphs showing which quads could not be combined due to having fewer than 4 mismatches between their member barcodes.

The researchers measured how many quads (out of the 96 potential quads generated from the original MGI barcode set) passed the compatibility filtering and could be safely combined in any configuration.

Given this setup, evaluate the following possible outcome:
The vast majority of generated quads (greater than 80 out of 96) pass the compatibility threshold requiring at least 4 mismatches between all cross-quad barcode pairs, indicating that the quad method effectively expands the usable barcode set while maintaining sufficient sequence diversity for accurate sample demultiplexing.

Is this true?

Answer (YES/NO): NO